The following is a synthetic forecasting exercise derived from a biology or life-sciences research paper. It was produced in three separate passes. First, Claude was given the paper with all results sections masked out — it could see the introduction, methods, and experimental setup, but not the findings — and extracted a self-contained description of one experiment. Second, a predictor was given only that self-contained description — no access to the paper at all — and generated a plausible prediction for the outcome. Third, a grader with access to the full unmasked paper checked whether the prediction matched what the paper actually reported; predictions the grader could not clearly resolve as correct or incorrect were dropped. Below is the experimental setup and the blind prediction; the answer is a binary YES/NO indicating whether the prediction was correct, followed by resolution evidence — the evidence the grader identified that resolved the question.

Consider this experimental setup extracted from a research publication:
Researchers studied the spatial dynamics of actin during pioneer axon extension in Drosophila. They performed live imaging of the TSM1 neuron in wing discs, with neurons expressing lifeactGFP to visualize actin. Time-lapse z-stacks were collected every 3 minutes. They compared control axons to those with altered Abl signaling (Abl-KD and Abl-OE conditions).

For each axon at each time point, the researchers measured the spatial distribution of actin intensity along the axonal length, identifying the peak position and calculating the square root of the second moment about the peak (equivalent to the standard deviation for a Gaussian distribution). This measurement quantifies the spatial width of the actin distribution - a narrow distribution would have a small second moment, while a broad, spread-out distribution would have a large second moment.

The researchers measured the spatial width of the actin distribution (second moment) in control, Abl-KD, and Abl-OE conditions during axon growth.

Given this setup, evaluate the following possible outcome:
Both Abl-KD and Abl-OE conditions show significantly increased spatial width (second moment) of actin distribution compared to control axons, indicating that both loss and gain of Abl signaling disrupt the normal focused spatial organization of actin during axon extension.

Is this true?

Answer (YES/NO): NO